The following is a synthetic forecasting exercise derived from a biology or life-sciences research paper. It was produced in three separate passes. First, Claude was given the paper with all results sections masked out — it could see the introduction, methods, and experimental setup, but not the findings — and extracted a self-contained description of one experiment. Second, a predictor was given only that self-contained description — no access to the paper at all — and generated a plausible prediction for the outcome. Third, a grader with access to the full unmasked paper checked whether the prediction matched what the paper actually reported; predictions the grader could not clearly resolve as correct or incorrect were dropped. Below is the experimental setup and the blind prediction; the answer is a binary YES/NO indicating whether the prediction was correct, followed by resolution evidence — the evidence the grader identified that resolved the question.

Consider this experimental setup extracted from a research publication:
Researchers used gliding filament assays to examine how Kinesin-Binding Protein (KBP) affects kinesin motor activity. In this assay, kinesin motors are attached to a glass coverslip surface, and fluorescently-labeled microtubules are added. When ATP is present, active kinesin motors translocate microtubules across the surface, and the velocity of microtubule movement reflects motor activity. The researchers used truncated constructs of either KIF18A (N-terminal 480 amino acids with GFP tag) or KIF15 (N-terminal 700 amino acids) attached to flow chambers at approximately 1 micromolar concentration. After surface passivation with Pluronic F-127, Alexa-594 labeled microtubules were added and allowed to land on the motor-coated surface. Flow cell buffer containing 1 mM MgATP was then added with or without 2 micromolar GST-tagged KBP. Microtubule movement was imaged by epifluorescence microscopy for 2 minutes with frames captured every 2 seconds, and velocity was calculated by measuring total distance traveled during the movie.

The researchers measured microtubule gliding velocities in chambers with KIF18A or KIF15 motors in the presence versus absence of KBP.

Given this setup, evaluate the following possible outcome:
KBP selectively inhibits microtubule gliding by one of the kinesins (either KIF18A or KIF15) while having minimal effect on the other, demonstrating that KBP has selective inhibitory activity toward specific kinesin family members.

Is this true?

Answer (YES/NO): NO